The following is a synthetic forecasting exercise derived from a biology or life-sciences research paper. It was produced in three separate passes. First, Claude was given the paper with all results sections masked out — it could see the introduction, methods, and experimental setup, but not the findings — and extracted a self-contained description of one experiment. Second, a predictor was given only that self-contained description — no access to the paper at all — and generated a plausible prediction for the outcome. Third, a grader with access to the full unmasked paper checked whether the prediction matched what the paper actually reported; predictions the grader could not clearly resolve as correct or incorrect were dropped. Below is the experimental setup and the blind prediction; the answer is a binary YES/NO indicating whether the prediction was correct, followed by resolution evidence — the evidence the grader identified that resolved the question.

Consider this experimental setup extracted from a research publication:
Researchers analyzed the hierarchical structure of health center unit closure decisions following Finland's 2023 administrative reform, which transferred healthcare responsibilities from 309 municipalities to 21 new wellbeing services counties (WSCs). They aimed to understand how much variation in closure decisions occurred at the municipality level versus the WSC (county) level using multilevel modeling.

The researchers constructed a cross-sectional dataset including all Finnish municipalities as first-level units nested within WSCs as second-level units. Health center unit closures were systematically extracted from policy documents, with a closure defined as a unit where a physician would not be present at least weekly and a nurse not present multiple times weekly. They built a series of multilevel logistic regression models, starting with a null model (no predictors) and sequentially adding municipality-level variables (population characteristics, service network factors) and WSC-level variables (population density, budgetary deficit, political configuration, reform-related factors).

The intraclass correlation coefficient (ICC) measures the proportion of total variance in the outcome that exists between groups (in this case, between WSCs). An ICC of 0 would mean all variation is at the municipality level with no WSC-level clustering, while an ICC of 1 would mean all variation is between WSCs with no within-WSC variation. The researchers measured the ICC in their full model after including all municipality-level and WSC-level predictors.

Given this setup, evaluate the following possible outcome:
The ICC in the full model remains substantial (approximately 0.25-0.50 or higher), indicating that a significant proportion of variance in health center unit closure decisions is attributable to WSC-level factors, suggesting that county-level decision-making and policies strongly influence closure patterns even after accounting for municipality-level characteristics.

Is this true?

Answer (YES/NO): YES